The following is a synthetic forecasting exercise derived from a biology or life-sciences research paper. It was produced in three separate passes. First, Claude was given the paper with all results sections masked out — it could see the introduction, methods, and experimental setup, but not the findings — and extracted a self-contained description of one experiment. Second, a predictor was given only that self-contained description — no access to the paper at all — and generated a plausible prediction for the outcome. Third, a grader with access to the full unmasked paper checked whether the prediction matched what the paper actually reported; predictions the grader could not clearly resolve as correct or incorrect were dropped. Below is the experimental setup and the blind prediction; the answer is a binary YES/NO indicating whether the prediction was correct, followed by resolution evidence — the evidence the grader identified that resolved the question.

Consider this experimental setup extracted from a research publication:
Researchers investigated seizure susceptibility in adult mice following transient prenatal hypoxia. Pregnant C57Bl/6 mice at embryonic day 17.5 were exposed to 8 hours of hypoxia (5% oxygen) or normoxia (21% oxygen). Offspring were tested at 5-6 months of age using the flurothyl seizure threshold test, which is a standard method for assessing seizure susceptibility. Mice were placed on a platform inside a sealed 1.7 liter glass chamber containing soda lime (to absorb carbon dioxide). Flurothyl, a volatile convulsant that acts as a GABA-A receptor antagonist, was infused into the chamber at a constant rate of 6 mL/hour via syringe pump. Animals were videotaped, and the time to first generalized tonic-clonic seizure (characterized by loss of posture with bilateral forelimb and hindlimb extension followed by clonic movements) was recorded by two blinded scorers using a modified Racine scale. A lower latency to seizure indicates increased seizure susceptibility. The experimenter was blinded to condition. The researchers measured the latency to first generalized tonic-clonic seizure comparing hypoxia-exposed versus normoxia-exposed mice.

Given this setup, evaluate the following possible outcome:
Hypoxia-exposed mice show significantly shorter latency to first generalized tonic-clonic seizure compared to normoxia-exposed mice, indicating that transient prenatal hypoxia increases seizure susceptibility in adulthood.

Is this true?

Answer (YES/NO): YES